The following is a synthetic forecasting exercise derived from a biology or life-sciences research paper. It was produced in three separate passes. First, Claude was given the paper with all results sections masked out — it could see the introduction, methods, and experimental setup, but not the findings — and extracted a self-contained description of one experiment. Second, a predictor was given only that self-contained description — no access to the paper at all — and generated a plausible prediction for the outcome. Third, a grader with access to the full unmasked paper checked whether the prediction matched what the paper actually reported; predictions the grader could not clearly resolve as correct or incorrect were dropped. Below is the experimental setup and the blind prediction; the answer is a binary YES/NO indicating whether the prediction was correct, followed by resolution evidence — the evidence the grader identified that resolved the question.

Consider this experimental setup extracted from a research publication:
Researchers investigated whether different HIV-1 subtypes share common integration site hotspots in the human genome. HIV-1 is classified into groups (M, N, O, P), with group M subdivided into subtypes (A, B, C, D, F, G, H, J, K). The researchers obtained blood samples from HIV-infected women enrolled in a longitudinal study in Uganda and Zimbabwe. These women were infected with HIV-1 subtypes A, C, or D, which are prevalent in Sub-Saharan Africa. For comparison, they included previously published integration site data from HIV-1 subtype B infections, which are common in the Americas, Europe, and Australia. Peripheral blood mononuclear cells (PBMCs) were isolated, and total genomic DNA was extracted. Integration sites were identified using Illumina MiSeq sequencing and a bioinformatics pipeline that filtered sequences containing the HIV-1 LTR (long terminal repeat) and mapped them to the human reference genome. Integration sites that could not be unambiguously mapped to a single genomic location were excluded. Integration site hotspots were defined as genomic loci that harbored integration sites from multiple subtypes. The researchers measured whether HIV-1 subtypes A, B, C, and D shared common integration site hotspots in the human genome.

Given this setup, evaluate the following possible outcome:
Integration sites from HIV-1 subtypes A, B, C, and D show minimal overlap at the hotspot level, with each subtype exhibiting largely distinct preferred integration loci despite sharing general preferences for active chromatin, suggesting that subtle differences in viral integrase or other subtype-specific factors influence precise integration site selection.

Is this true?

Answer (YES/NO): YES